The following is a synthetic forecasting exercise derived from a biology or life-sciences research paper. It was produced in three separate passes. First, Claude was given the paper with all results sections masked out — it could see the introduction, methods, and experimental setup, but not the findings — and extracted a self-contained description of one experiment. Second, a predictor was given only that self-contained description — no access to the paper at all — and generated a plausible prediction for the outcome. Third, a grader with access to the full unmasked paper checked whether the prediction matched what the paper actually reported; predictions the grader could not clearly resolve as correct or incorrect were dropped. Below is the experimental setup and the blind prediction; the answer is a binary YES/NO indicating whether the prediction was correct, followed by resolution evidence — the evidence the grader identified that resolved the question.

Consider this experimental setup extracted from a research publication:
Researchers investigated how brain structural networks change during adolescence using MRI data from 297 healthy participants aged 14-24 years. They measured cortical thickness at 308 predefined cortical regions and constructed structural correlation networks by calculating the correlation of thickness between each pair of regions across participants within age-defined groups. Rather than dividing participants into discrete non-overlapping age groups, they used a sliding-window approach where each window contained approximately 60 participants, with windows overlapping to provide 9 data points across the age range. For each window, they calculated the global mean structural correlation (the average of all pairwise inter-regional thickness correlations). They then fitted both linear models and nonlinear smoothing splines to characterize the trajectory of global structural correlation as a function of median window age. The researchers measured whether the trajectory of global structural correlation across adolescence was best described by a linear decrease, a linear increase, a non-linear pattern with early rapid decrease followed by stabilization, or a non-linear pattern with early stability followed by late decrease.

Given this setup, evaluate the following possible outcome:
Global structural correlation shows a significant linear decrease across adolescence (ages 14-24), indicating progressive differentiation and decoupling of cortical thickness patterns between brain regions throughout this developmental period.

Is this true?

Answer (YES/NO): NO